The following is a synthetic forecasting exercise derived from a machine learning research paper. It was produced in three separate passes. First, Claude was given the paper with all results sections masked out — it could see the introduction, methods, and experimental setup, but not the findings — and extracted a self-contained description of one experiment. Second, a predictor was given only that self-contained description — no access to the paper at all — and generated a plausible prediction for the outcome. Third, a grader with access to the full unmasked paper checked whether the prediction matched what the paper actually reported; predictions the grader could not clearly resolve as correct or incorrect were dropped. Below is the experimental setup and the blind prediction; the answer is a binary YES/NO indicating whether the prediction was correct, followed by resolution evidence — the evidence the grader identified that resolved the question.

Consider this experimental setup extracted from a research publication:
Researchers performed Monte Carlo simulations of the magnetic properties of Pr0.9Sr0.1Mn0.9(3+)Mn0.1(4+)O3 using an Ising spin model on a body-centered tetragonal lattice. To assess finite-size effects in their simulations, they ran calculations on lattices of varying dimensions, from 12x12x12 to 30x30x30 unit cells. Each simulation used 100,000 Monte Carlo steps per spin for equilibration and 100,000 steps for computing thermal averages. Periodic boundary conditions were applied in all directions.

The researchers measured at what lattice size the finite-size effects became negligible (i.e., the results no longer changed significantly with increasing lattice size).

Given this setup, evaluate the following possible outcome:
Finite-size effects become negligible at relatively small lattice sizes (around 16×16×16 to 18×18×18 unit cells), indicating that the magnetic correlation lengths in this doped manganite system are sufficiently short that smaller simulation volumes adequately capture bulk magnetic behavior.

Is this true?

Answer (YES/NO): NO